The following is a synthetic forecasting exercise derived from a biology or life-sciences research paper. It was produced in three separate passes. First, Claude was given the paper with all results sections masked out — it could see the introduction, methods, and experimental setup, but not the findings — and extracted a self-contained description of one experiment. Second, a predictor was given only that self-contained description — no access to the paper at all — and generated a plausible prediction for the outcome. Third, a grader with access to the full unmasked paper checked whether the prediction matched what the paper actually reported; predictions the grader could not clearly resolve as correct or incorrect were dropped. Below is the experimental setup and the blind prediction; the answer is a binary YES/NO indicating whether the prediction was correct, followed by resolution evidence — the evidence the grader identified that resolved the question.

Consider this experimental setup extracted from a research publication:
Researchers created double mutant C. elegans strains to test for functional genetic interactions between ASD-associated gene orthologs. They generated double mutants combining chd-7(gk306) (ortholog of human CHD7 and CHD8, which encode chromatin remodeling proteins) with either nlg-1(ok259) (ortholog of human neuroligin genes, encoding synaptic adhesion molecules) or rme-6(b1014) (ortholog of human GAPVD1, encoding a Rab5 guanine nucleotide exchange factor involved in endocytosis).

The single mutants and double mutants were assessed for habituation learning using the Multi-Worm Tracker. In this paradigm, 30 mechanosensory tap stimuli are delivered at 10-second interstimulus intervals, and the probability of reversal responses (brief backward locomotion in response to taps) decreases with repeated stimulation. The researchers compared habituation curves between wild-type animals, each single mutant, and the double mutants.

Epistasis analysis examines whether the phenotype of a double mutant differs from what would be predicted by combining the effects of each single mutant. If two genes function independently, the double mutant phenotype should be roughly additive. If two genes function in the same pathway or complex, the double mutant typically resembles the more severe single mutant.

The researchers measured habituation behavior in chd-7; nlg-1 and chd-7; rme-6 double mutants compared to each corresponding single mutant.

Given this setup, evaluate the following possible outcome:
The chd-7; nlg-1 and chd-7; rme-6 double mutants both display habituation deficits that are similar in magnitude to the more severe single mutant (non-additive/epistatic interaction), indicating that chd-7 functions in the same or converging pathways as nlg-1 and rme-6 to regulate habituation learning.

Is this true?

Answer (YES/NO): NO